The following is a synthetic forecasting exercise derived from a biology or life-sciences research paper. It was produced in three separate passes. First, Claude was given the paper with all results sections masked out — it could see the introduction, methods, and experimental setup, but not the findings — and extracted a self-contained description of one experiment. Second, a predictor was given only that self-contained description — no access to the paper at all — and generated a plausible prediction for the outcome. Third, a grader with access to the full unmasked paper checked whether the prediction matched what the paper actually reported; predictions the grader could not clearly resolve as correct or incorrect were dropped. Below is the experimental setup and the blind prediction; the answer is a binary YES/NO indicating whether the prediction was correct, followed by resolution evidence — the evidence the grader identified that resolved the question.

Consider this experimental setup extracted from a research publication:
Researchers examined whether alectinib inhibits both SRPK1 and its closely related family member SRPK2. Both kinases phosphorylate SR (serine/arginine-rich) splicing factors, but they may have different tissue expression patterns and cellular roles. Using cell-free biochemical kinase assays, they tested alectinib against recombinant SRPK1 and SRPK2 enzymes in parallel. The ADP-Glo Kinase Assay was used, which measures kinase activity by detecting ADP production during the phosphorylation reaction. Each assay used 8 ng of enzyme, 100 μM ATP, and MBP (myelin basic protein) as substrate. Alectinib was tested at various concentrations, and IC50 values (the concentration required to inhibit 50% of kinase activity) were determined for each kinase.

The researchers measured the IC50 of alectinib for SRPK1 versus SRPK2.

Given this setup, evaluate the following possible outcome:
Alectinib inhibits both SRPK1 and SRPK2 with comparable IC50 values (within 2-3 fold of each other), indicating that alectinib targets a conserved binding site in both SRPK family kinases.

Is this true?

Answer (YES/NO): NO